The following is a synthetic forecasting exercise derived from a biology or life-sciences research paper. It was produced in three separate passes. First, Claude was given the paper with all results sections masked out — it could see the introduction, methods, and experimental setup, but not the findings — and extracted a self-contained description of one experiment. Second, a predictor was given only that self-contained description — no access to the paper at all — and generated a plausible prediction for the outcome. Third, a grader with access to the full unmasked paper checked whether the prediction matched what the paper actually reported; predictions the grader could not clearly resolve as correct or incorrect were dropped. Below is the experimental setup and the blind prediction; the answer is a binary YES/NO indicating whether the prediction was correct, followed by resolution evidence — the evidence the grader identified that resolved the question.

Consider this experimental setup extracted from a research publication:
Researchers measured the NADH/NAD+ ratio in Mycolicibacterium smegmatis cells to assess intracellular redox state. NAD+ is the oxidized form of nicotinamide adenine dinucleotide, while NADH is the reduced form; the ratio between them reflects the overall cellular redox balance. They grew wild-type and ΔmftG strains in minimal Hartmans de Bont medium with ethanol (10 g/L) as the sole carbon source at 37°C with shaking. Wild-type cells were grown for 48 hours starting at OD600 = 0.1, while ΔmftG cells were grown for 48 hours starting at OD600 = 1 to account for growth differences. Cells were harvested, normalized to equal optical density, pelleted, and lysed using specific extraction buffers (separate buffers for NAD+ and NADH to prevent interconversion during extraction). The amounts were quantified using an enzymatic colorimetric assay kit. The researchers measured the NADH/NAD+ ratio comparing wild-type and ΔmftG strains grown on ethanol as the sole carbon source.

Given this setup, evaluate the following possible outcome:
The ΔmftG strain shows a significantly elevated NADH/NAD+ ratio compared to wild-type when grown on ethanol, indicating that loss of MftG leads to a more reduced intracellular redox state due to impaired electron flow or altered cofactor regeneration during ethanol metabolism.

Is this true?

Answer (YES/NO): NO